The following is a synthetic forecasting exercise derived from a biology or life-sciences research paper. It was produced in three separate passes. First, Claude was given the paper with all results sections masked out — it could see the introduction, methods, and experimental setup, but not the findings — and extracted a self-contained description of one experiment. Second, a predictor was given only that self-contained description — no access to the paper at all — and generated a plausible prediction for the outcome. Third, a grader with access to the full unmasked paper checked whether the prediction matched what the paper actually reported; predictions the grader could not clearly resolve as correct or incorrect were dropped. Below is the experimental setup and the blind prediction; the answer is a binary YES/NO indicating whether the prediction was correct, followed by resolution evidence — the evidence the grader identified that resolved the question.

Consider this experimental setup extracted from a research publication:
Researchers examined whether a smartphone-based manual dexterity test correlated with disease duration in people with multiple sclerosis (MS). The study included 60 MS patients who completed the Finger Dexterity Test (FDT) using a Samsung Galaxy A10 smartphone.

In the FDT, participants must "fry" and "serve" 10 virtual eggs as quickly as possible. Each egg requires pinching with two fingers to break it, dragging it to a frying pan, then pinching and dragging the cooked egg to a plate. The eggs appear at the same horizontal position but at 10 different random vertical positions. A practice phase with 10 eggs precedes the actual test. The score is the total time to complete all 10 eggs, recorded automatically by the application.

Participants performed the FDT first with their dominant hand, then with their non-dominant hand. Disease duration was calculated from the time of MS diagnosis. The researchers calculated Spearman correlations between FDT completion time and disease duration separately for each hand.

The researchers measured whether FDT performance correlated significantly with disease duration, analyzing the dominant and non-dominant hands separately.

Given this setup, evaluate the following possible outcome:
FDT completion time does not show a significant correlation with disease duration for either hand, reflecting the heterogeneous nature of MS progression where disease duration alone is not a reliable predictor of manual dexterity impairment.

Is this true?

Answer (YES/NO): NO